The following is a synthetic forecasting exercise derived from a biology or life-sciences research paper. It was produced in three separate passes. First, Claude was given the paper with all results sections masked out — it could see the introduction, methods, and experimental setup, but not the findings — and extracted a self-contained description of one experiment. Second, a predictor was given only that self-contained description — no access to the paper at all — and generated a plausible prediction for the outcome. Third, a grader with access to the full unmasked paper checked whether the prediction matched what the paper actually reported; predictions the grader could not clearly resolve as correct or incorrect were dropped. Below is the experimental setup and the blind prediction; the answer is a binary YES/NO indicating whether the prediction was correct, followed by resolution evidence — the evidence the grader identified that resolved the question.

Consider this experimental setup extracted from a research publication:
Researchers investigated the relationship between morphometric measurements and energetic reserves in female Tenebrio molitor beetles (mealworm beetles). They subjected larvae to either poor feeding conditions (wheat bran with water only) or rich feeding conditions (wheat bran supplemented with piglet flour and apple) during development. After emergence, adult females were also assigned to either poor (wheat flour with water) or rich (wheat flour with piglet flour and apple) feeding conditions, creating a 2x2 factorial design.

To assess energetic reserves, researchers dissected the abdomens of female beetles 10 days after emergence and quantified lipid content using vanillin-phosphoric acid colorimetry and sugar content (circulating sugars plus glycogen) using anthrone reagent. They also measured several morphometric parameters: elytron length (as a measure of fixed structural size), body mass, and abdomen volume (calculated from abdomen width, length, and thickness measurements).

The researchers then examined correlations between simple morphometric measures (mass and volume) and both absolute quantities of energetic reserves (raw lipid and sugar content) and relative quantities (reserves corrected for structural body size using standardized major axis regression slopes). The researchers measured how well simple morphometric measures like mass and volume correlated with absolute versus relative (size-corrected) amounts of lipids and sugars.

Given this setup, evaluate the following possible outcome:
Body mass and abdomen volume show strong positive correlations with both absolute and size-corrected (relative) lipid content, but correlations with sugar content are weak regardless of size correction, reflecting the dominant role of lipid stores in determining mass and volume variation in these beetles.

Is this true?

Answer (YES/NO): NO